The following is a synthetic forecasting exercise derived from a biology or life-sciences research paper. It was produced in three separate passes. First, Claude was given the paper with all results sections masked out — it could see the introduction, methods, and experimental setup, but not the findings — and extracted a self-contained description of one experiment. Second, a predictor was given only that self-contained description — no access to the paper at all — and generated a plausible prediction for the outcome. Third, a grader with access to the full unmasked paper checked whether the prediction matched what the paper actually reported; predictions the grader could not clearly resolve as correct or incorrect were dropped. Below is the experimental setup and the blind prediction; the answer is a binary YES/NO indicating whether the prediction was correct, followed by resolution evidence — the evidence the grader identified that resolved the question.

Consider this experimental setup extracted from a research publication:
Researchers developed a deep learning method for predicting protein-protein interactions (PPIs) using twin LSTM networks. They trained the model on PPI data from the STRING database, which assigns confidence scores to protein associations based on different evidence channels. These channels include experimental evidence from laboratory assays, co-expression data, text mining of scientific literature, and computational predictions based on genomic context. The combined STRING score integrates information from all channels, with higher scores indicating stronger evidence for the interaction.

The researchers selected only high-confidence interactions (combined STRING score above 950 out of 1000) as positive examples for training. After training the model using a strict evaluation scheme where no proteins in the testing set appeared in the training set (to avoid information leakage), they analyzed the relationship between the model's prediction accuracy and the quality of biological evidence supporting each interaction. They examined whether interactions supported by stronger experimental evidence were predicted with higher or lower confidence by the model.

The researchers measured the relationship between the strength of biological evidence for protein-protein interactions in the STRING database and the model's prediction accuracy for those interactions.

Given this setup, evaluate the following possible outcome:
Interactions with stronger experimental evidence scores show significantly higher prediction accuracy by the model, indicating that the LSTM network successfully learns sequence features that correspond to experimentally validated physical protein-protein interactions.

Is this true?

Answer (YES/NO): YES